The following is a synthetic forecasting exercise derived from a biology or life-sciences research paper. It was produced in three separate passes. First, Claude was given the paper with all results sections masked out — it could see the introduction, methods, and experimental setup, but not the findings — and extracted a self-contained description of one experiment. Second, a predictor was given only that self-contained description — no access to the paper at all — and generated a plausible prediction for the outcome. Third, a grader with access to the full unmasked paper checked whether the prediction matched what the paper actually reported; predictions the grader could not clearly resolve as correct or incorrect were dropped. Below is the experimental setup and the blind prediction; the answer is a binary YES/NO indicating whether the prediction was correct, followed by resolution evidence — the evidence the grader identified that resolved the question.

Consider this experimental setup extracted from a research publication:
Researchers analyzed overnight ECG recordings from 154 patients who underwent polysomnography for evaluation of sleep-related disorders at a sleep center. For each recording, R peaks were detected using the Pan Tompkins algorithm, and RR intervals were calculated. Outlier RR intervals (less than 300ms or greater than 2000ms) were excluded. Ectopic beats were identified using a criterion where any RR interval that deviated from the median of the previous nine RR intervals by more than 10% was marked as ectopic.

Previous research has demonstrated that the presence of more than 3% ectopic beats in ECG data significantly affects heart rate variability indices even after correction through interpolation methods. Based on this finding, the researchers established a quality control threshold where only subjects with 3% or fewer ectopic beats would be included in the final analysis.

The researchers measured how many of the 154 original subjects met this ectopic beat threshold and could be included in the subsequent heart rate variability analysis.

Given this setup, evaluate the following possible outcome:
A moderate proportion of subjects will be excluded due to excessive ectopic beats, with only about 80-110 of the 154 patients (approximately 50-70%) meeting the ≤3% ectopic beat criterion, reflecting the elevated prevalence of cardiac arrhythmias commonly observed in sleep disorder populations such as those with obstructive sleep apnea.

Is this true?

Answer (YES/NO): NO